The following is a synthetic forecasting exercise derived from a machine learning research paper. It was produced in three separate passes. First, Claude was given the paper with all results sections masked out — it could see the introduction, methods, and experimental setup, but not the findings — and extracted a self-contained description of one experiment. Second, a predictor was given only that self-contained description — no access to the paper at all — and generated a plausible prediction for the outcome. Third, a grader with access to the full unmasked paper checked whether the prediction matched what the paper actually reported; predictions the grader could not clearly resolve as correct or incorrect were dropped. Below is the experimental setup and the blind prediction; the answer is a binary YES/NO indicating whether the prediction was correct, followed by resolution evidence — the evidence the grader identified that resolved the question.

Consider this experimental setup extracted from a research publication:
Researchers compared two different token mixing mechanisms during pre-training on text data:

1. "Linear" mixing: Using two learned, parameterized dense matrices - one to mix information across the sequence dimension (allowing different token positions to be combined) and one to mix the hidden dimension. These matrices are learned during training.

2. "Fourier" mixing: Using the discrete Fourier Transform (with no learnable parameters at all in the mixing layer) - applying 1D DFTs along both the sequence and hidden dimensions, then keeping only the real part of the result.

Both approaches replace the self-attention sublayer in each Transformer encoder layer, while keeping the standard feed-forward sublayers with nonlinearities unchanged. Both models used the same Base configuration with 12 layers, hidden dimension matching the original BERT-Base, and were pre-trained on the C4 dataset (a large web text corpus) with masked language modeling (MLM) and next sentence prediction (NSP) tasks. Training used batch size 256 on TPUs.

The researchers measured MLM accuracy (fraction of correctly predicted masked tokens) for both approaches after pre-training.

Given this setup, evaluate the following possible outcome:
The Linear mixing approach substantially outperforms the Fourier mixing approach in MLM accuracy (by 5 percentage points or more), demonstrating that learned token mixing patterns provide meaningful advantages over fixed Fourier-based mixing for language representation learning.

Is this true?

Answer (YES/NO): NO